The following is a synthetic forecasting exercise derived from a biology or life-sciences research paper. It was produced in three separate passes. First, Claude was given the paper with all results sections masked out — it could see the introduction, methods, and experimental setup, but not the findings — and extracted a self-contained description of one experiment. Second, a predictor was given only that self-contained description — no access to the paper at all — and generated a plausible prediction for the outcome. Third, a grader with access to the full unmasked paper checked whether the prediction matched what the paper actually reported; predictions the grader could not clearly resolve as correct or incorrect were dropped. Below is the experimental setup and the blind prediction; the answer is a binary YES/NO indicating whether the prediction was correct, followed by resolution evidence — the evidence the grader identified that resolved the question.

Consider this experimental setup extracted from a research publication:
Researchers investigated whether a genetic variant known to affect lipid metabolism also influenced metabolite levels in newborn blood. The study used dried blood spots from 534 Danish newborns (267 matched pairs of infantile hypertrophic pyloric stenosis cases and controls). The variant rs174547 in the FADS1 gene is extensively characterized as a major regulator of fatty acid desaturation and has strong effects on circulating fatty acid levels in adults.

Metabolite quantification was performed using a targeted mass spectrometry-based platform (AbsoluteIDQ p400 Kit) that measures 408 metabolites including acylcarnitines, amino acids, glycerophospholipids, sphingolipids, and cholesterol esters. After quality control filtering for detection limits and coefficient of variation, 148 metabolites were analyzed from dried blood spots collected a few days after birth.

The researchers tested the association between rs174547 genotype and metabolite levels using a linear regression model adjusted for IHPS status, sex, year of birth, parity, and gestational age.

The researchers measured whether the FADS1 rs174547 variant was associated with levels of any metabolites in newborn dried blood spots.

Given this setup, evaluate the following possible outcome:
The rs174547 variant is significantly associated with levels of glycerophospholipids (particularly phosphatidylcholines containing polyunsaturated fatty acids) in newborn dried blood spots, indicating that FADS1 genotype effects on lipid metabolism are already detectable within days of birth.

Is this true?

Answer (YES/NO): YES